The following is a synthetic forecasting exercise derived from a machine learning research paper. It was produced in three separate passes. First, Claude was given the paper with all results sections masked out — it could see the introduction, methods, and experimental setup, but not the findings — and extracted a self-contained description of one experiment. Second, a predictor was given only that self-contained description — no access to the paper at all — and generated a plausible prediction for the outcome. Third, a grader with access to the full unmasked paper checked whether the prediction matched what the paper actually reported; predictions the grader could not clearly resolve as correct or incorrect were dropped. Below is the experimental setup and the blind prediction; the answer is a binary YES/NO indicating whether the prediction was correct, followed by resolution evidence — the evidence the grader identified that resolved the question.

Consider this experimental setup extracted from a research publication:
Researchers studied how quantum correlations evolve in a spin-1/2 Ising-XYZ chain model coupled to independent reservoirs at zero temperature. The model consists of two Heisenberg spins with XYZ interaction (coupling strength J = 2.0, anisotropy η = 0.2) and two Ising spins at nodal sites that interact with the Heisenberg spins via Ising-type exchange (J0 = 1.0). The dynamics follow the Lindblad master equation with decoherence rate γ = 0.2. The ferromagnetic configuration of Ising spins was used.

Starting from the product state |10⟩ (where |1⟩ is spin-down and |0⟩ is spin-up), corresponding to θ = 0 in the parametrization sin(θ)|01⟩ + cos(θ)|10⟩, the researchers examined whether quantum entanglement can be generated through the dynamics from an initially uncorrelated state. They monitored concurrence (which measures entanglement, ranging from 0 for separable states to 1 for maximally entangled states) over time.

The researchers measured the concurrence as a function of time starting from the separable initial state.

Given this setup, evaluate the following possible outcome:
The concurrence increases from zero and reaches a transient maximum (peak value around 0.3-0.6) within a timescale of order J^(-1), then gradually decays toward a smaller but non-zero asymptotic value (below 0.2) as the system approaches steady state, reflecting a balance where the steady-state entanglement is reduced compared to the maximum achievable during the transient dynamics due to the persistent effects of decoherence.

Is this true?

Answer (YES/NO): NO